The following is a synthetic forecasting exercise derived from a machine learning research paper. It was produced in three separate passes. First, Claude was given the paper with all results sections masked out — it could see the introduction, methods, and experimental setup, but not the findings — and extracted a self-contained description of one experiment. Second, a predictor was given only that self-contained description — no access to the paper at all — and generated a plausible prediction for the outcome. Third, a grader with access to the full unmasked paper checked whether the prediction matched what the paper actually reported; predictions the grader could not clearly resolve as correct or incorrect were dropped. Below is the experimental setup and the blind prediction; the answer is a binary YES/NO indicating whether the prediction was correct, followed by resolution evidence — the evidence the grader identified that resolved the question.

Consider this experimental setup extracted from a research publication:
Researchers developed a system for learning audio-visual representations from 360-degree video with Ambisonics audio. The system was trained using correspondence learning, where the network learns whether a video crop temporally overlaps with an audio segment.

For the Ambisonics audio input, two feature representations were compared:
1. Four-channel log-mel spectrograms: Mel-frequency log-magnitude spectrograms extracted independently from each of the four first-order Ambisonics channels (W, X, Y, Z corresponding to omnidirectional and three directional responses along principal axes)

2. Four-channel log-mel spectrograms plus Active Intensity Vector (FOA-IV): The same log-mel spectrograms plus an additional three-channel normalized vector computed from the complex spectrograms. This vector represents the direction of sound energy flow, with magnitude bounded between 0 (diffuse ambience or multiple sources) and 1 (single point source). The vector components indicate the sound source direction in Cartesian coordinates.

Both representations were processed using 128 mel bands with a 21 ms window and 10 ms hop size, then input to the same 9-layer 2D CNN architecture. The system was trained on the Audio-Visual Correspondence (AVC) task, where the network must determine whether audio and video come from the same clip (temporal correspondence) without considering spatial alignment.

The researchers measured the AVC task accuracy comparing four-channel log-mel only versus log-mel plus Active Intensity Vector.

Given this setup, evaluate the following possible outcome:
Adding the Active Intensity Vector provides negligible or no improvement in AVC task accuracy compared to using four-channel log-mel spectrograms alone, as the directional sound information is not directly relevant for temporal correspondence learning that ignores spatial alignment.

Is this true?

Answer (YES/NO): NO